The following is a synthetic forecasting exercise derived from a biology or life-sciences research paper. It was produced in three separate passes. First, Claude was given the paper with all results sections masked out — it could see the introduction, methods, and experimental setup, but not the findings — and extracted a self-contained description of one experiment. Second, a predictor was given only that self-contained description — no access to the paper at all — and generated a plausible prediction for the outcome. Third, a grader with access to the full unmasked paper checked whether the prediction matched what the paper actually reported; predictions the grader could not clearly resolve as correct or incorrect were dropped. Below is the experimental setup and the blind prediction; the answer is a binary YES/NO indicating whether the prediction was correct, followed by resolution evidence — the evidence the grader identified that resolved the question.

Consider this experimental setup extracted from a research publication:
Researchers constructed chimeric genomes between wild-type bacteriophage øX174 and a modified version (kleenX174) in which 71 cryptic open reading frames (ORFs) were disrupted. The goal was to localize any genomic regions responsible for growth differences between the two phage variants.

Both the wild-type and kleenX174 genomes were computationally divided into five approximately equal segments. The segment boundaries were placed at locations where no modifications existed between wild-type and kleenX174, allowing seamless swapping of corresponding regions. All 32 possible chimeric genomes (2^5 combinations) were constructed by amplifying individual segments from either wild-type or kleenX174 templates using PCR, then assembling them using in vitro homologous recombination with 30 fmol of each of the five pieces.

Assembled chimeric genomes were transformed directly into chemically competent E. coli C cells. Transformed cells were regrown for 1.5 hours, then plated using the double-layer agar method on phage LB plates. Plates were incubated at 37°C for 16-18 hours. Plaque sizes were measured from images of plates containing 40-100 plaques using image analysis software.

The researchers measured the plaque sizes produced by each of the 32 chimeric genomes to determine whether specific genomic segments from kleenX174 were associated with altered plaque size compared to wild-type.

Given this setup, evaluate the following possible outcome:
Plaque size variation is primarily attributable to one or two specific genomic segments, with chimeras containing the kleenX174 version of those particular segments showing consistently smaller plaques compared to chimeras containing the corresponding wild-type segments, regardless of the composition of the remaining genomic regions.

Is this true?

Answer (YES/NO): YES